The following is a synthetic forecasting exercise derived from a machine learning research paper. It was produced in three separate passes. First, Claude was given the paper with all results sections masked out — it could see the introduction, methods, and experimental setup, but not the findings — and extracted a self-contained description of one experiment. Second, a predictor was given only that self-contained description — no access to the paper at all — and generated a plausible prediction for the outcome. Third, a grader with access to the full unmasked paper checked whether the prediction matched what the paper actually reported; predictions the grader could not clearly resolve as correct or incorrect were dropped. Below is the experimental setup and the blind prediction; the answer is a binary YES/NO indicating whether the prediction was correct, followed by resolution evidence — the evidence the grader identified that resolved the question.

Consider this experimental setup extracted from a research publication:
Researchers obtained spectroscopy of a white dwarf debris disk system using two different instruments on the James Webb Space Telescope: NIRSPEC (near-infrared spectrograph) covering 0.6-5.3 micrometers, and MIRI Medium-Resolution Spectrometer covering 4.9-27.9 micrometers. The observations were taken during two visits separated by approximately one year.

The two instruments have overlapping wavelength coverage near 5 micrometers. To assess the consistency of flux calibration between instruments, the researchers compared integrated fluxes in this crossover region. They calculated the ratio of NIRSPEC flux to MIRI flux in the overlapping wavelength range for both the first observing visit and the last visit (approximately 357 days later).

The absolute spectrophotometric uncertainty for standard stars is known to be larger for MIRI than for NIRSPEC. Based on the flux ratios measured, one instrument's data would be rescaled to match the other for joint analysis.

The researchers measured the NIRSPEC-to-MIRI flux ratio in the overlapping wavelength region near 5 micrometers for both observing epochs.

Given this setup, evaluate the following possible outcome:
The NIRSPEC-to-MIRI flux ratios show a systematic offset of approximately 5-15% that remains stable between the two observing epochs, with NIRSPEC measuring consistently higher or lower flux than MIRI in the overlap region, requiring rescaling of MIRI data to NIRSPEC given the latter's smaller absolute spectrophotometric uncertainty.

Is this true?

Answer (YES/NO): NO